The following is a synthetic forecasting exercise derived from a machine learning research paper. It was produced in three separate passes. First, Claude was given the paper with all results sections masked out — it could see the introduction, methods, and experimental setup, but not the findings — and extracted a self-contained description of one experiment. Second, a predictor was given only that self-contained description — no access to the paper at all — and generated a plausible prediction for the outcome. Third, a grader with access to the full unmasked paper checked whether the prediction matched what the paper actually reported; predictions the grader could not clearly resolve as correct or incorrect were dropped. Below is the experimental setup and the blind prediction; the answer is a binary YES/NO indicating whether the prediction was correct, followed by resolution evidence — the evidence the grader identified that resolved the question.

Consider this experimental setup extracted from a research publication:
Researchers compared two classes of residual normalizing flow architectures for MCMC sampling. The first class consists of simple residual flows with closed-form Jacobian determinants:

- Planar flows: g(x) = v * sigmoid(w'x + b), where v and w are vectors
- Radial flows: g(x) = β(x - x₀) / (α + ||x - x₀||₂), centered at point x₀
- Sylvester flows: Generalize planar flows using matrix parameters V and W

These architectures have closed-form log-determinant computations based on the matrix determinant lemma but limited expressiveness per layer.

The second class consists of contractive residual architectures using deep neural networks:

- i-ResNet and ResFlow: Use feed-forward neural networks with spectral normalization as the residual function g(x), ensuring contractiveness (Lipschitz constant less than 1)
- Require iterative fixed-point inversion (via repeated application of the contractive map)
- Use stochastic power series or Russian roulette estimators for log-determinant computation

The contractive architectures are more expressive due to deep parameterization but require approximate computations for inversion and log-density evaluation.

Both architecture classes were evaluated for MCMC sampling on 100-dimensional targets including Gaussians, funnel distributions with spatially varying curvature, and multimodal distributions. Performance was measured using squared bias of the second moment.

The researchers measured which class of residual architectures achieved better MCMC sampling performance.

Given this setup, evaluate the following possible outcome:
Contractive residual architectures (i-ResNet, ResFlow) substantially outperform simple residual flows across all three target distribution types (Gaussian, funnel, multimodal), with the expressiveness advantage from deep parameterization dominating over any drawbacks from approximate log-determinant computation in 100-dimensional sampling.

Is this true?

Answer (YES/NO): NO